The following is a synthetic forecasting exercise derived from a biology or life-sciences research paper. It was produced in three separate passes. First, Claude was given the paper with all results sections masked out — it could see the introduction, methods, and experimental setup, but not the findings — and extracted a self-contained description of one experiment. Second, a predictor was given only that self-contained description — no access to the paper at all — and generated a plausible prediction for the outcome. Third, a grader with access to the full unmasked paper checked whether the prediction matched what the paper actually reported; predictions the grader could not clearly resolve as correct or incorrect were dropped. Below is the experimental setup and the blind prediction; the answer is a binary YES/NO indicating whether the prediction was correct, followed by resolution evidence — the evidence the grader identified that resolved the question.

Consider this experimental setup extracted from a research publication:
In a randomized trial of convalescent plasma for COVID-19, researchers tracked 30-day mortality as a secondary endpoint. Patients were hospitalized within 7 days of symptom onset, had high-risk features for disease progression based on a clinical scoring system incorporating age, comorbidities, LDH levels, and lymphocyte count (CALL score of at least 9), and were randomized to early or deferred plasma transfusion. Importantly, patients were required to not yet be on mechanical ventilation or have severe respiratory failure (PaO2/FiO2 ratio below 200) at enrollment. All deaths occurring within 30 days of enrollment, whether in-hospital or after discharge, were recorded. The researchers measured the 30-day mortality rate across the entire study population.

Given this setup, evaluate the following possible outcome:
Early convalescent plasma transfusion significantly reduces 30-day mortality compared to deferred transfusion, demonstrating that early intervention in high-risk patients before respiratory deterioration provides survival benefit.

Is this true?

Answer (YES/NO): NO